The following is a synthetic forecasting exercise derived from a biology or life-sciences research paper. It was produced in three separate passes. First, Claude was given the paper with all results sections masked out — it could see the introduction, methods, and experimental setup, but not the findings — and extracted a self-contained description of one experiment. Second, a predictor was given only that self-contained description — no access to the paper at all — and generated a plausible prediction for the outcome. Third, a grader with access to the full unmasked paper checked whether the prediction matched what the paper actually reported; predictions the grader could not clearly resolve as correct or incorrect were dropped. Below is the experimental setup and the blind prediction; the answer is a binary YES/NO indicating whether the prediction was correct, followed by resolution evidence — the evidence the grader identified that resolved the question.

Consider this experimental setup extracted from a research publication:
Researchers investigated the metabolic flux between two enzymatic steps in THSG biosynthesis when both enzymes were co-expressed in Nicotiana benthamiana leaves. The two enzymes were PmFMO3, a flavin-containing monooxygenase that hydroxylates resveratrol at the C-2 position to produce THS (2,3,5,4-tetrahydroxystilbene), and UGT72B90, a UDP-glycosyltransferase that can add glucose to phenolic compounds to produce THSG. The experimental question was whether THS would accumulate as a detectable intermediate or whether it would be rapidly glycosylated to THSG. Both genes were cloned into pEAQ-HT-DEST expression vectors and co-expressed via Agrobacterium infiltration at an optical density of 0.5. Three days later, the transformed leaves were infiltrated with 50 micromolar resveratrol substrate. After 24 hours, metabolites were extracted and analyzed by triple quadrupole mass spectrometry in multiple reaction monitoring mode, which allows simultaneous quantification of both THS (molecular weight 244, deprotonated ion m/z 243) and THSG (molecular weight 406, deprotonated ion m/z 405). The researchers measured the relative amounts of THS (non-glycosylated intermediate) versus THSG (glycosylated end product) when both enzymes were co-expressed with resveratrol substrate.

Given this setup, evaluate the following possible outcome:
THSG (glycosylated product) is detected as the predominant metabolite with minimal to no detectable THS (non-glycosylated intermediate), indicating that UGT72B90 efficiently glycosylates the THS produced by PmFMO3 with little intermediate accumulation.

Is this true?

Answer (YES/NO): YES